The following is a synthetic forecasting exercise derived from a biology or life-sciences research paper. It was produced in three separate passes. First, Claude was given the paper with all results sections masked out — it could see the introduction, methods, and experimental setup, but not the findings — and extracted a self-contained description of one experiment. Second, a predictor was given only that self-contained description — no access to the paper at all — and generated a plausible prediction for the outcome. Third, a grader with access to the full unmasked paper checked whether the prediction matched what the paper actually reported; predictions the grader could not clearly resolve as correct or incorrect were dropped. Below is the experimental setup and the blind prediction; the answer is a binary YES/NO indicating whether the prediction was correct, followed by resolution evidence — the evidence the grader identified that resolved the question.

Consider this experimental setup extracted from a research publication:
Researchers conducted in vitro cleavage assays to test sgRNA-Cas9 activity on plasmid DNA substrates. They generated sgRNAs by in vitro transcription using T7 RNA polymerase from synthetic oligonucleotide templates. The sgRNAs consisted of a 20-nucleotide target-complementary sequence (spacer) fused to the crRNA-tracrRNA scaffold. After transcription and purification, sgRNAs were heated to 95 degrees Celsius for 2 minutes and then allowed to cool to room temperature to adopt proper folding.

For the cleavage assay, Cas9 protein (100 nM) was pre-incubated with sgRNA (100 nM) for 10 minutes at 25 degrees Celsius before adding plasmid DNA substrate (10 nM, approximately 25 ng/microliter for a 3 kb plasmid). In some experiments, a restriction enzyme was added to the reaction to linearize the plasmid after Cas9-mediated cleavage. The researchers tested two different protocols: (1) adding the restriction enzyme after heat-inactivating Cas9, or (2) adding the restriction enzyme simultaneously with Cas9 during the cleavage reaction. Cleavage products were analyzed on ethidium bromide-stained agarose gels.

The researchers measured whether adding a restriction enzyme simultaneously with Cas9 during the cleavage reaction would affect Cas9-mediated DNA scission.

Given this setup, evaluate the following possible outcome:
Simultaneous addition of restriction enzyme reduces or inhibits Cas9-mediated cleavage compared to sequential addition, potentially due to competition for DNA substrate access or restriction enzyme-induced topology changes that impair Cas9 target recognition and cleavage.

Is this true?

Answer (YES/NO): YES